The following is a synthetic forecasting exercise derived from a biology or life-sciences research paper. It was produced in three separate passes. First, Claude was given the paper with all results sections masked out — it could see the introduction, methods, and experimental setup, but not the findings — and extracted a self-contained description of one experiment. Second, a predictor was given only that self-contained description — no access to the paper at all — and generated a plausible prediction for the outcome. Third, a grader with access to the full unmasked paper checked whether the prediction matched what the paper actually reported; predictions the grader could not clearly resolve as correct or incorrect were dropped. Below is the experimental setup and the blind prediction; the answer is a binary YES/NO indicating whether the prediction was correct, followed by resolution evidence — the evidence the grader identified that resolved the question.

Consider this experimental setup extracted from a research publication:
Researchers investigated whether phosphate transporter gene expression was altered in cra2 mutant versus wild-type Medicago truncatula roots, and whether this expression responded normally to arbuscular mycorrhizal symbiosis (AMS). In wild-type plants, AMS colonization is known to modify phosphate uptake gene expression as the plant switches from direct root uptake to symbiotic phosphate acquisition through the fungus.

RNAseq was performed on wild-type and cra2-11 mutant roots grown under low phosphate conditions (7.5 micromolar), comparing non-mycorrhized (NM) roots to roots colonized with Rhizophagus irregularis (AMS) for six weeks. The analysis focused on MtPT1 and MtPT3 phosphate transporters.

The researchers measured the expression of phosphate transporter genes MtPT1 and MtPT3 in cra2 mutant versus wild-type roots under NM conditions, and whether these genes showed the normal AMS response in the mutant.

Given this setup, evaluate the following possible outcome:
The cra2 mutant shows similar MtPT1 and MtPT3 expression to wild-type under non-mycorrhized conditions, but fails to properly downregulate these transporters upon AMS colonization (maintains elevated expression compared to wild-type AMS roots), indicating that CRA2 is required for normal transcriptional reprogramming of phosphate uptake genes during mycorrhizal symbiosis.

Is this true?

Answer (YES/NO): NO